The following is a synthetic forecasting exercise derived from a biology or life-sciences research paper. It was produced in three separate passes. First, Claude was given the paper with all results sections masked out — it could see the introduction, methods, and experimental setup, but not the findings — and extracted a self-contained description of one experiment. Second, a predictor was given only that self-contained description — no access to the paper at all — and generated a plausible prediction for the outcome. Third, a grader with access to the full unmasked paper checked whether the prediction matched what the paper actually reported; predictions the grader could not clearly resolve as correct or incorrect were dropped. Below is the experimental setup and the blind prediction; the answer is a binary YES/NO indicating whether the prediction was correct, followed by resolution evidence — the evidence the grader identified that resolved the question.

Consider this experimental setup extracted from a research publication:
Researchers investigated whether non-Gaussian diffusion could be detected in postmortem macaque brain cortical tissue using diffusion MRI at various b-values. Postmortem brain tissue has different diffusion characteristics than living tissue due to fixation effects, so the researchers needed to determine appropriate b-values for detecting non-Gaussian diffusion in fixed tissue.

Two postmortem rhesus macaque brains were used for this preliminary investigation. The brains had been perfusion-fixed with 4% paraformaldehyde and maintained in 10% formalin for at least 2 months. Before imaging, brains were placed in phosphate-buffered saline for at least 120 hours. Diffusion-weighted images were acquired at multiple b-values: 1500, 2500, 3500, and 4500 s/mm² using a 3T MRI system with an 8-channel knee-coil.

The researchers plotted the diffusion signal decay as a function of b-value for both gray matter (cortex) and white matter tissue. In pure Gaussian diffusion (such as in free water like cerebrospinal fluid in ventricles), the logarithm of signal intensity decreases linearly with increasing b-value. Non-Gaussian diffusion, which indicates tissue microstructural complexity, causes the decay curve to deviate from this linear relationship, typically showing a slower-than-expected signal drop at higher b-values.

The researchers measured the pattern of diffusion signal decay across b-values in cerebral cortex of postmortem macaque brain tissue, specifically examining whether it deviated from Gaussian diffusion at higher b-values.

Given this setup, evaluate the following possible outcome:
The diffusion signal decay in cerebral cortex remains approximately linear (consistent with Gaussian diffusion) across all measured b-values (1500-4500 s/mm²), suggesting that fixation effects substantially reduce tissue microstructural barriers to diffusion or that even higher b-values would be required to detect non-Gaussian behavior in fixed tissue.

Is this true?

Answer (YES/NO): NO